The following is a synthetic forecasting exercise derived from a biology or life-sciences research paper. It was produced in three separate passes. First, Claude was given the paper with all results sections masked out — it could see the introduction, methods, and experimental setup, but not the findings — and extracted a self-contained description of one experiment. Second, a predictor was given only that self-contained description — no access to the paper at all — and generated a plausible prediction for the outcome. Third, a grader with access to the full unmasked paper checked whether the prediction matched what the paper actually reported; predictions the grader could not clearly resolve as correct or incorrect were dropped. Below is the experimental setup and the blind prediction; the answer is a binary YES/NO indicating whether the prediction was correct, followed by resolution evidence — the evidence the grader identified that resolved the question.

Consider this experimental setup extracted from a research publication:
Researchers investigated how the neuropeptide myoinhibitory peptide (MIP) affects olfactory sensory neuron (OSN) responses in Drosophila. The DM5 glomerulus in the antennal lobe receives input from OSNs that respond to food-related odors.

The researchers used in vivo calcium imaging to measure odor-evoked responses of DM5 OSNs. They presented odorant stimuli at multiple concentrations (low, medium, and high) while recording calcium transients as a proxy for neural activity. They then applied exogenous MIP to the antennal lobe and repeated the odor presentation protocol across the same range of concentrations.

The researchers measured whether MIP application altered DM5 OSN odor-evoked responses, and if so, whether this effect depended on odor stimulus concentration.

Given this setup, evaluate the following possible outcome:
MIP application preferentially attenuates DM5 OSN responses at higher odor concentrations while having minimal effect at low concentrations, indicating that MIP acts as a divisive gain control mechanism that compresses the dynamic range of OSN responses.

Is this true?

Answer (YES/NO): NO